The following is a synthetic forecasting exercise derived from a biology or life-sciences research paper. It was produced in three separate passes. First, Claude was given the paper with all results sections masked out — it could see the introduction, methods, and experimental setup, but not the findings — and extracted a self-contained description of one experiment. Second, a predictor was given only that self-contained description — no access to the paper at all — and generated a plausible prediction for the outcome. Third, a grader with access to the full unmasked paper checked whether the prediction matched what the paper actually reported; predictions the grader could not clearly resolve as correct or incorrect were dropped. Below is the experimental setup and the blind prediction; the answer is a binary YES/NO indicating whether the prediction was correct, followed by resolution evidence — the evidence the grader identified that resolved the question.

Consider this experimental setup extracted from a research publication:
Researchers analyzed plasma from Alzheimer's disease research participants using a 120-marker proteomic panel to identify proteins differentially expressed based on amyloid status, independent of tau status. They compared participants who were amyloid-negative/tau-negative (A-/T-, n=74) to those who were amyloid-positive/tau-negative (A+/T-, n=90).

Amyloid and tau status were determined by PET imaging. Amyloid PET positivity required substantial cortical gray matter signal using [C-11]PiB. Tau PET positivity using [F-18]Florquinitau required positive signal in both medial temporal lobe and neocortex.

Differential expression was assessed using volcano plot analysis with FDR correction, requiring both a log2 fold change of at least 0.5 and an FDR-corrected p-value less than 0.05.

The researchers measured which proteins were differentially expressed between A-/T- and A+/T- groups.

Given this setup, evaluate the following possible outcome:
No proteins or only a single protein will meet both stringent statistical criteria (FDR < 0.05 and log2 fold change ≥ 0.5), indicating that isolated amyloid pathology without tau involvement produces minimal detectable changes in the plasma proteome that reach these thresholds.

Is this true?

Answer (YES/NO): NO